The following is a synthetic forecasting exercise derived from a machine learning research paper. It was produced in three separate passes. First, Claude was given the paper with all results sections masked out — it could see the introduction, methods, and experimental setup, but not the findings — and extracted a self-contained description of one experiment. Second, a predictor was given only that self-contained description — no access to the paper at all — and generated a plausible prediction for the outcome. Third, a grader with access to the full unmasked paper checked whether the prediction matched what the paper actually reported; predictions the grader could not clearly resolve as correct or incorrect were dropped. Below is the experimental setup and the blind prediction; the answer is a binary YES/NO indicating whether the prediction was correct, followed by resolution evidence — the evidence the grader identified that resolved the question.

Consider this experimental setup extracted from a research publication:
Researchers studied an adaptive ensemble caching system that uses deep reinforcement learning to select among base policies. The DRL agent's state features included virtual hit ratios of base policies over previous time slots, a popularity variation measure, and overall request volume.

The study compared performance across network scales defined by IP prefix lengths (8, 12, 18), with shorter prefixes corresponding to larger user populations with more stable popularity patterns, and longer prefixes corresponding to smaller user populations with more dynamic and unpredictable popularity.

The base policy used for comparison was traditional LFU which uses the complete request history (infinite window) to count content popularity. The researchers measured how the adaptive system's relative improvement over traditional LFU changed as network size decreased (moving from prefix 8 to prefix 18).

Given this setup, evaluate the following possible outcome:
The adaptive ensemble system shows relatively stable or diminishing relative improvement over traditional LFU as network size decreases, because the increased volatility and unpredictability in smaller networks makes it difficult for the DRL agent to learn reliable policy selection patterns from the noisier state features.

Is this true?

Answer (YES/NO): NO